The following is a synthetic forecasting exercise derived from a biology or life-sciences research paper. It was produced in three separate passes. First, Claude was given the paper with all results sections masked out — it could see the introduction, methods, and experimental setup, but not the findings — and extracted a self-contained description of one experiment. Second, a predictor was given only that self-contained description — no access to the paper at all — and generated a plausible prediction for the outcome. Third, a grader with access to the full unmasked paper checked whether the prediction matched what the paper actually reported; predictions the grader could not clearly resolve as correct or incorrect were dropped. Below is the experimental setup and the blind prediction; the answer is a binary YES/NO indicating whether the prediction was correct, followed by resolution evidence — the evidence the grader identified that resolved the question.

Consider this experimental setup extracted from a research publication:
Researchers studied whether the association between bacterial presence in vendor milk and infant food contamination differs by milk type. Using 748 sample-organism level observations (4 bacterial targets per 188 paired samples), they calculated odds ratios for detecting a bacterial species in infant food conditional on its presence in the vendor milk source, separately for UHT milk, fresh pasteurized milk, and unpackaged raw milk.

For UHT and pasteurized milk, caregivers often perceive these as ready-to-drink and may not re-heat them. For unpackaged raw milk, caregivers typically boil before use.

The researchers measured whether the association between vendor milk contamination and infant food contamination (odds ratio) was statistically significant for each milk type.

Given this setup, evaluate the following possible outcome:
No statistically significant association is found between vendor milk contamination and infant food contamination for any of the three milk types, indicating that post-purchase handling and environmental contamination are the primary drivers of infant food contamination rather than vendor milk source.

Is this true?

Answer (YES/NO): NO